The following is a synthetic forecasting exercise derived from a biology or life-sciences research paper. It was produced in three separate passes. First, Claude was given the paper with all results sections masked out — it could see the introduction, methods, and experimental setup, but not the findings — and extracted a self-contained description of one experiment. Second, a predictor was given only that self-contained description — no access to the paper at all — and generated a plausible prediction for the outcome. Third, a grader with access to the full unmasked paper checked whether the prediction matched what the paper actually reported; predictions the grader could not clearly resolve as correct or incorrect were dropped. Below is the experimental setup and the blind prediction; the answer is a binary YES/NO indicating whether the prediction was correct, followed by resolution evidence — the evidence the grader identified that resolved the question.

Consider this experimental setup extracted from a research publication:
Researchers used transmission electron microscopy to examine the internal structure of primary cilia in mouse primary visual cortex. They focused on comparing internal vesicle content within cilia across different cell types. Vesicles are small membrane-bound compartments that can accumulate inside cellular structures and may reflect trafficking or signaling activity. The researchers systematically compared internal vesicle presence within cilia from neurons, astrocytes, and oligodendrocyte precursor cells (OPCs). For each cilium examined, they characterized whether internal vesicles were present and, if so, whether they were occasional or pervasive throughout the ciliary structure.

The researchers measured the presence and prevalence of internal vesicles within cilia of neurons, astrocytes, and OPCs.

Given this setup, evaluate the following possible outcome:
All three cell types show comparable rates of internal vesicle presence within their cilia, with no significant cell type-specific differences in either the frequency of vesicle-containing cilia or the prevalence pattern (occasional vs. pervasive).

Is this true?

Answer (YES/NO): NO